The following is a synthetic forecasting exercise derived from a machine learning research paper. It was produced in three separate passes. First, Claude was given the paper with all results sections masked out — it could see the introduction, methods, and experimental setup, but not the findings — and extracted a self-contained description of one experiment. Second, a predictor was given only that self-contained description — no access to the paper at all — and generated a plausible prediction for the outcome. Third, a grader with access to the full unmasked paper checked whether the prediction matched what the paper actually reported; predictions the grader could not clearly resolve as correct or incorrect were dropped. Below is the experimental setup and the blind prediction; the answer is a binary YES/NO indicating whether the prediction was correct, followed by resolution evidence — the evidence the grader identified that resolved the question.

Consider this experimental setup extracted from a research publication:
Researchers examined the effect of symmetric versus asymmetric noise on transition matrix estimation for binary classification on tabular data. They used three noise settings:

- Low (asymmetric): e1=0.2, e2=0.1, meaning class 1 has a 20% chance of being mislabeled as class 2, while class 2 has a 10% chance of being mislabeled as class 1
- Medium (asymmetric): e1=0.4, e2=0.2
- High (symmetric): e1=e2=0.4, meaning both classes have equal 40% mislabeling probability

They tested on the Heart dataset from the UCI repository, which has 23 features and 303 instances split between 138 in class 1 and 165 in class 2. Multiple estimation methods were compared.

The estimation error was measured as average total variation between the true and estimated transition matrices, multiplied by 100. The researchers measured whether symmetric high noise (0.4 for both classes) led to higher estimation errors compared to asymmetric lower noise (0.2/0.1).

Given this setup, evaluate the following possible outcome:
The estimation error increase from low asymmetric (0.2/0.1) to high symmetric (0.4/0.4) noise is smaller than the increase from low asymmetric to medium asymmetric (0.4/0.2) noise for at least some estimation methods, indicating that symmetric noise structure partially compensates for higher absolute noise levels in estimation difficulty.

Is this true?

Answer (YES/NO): YES